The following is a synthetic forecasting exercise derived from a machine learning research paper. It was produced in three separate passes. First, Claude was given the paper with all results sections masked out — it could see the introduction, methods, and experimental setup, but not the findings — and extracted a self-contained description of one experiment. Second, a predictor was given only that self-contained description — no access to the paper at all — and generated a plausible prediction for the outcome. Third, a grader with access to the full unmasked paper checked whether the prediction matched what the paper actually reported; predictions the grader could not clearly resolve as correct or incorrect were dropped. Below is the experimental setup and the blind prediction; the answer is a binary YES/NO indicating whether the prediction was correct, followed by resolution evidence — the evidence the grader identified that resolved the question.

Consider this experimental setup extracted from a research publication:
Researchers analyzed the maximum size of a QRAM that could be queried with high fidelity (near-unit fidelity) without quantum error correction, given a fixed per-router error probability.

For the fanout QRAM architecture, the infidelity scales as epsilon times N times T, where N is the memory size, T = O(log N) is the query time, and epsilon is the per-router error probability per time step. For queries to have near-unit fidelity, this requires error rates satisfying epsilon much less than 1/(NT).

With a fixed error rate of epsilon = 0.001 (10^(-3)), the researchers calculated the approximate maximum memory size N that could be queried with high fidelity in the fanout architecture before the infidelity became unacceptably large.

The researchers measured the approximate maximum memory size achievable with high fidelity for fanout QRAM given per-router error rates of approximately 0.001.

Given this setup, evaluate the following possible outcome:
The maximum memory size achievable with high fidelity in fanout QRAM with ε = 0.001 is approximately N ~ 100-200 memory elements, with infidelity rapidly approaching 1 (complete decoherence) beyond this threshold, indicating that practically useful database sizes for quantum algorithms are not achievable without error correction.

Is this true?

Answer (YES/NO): NO